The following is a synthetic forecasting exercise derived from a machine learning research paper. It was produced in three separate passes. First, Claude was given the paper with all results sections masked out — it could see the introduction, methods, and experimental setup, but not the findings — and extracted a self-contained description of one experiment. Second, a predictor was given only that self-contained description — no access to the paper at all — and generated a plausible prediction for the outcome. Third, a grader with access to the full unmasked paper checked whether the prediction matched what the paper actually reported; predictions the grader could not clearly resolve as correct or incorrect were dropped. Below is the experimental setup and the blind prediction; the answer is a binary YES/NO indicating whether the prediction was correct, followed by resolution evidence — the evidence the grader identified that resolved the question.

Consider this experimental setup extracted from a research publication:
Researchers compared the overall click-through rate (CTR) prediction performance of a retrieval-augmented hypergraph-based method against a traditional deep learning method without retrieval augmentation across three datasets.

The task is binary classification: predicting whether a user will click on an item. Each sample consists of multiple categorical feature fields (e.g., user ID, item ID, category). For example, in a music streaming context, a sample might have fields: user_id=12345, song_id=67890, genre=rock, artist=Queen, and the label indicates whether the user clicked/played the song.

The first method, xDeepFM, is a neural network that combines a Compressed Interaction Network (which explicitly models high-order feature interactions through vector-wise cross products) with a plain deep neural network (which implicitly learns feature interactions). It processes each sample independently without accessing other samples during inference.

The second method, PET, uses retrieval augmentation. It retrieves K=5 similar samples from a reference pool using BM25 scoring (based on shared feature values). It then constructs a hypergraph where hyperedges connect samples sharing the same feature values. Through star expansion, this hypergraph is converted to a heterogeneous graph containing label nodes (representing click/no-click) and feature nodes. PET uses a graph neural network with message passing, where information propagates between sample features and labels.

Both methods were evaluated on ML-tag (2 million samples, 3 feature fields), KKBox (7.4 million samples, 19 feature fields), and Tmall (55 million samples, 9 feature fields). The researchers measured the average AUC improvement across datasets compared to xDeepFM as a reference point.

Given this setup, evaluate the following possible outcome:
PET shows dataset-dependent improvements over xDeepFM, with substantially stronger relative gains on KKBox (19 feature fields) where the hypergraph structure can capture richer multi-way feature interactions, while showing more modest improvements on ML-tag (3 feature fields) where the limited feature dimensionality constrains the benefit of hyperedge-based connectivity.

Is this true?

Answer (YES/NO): NO